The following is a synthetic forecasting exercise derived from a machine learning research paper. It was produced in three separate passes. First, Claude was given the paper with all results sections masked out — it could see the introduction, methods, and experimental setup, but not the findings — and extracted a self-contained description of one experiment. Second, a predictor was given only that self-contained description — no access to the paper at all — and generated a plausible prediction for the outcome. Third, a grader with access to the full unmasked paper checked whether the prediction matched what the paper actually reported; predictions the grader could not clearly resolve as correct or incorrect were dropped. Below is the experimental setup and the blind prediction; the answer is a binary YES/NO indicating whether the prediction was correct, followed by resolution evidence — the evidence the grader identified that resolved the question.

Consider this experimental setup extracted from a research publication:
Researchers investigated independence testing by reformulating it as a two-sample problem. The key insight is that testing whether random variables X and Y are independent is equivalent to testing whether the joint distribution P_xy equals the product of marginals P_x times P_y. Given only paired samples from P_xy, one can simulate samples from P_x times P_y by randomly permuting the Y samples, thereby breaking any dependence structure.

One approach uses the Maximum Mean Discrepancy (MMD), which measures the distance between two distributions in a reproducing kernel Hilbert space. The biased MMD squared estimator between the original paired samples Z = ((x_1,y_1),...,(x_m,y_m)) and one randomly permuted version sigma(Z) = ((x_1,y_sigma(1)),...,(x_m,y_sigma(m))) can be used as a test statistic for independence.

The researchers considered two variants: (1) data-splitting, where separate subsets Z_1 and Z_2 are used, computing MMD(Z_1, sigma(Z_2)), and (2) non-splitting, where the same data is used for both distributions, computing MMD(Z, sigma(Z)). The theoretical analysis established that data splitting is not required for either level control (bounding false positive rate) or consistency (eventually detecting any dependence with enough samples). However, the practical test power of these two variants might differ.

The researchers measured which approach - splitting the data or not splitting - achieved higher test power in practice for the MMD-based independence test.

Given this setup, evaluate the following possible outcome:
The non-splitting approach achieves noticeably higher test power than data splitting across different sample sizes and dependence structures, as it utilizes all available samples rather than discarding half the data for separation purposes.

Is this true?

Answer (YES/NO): NO